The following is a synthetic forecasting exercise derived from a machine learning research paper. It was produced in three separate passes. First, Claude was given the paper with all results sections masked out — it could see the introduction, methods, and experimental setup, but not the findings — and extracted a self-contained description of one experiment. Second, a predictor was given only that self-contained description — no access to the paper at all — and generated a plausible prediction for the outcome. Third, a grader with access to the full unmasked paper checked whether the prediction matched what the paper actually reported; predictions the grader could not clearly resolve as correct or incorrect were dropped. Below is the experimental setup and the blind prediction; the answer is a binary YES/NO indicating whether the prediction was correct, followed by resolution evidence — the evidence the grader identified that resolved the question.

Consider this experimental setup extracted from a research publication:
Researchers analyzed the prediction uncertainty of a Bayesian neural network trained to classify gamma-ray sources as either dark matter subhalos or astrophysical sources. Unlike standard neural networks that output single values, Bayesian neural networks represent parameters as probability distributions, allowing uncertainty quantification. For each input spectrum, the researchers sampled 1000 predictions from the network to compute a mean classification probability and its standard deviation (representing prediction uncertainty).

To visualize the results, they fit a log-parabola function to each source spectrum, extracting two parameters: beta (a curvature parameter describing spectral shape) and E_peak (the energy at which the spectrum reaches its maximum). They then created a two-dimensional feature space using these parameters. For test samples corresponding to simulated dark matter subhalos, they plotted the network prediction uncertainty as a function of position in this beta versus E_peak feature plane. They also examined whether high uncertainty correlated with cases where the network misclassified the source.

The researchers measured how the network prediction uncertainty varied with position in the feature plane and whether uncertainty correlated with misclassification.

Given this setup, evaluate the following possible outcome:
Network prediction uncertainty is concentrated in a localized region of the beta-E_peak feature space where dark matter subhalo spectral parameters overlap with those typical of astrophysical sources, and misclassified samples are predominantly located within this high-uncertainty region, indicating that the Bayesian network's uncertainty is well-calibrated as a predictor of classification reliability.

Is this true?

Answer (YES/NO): NO